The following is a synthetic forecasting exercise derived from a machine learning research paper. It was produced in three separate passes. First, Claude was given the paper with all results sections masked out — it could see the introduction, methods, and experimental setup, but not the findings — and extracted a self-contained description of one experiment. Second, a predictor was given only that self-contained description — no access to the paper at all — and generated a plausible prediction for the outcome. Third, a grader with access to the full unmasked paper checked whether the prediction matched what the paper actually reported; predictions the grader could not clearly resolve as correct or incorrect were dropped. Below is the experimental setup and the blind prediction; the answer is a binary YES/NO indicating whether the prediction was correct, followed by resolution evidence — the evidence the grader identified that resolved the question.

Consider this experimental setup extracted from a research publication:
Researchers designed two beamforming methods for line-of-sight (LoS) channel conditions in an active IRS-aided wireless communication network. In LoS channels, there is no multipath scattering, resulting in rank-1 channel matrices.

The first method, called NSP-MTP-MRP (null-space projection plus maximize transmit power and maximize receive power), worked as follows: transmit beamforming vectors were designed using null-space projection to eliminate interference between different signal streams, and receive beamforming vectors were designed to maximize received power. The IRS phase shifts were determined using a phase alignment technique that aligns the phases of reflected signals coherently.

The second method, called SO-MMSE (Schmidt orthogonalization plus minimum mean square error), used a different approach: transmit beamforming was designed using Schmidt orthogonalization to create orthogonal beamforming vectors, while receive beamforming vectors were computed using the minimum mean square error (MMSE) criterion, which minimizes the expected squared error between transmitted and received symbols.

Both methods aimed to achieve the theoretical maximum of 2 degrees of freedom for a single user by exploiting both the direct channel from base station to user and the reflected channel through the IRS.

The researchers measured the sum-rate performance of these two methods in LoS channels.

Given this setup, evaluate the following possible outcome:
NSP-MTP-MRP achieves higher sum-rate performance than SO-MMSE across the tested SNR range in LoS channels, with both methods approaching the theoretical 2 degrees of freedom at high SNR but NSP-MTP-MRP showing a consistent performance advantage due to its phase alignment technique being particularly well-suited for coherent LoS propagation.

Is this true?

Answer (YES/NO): NO